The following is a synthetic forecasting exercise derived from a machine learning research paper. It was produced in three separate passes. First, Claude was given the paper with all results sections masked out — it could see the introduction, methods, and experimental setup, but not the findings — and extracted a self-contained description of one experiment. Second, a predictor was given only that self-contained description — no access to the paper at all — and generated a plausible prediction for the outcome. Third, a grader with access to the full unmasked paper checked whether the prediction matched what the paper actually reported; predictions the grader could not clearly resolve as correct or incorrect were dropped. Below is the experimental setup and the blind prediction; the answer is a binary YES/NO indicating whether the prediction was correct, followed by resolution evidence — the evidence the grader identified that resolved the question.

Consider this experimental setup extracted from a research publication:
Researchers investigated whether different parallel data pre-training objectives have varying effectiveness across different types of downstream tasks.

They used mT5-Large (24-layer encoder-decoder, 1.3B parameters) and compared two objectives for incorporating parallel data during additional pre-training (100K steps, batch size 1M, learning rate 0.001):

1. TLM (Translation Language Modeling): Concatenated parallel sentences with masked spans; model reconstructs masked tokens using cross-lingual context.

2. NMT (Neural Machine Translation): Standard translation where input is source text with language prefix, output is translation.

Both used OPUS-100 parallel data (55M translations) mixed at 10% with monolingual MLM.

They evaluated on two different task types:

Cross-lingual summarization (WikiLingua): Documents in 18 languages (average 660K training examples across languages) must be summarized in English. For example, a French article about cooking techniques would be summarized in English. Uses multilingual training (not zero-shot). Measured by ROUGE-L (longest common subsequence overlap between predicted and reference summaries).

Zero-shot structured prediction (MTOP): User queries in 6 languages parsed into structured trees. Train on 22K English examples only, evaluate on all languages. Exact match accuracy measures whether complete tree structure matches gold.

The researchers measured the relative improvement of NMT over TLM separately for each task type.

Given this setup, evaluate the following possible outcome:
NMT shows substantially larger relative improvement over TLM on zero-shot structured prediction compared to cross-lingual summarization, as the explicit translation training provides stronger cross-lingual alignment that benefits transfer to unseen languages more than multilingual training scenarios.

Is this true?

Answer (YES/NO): YES